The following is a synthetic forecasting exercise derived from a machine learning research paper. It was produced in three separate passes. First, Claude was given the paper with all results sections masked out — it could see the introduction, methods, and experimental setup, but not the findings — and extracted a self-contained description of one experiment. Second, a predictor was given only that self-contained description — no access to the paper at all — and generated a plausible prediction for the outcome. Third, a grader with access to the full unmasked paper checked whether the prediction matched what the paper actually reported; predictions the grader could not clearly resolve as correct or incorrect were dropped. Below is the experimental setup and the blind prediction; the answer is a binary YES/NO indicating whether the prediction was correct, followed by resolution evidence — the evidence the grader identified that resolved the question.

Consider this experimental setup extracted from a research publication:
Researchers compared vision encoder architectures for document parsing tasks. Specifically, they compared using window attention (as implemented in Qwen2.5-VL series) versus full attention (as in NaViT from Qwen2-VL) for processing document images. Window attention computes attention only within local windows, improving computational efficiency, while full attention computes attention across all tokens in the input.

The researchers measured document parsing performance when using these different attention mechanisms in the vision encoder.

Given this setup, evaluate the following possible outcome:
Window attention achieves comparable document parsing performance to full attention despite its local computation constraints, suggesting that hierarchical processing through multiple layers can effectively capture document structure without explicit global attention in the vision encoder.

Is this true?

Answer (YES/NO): NO